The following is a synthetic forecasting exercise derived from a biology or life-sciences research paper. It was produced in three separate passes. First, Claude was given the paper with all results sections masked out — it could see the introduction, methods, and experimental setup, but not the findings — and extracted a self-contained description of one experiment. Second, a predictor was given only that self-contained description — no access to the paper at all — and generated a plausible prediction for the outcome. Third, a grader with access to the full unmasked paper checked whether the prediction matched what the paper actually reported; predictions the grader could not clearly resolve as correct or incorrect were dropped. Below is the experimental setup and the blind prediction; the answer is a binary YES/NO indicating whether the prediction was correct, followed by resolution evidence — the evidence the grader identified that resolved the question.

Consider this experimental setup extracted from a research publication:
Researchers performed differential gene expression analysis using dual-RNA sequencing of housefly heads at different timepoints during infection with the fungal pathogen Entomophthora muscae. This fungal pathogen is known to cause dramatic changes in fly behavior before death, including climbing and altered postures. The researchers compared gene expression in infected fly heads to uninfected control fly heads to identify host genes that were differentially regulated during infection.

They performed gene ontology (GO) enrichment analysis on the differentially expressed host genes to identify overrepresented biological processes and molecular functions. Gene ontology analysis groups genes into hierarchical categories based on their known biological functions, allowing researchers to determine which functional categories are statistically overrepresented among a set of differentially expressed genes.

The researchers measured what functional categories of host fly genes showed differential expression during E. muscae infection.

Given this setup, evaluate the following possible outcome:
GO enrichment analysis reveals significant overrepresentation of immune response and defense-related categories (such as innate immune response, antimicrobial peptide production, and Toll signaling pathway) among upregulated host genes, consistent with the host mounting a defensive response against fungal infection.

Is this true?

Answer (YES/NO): YES